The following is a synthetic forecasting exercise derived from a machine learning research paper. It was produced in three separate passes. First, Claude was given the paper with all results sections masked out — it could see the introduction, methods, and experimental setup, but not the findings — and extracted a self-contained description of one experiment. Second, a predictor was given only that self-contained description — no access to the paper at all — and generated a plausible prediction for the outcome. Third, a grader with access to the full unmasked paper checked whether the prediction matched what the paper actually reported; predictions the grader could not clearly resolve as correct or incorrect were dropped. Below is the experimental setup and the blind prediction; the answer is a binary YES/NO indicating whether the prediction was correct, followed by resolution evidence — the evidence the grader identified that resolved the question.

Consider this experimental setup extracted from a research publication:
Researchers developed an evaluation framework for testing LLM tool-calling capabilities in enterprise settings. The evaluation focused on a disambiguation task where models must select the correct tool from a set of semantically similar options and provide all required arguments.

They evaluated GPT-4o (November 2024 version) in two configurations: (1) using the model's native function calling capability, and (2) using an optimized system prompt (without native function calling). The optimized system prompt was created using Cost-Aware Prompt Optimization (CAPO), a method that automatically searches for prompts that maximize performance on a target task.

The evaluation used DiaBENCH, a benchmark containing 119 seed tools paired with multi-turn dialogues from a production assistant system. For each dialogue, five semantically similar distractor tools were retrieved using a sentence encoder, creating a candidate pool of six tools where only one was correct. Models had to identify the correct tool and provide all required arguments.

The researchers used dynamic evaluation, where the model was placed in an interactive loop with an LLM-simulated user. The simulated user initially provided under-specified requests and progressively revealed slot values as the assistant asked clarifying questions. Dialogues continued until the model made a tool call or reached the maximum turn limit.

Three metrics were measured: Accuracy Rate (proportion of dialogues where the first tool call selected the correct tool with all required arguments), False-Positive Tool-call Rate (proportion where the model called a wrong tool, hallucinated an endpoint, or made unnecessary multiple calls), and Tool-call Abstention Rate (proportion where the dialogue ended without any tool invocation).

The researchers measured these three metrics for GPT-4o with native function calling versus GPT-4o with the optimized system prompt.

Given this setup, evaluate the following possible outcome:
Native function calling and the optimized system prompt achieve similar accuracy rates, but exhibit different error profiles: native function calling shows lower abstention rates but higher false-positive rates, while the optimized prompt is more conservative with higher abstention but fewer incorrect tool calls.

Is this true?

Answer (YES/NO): YES